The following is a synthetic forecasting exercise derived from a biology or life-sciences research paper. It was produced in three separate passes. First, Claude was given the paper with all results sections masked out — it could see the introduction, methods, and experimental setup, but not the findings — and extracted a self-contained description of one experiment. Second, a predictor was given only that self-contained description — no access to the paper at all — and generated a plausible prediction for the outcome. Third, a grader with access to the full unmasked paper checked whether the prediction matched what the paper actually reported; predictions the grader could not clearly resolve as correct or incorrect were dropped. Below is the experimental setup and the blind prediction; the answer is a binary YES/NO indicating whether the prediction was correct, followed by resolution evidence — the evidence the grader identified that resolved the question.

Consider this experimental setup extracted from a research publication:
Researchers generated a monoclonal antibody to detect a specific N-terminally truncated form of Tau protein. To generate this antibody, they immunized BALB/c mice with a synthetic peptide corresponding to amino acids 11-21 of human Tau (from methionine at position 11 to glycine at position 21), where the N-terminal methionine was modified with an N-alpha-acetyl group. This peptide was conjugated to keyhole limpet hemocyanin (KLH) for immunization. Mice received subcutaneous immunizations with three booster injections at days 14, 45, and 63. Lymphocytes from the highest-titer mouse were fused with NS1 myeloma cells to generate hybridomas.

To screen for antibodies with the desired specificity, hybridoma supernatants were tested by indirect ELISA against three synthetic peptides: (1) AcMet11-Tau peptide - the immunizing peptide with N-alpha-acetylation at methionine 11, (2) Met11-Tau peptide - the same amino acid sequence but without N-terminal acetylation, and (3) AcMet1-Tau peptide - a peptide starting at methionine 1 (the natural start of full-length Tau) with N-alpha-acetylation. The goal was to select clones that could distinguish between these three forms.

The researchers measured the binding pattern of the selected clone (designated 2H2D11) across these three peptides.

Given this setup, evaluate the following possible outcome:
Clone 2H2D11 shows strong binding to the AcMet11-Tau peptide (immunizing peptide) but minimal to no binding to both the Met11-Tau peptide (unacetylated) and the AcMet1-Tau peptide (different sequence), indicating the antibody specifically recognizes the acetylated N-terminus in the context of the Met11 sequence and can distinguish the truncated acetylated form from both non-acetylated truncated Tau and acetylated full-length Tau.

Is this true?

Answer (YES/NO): YES